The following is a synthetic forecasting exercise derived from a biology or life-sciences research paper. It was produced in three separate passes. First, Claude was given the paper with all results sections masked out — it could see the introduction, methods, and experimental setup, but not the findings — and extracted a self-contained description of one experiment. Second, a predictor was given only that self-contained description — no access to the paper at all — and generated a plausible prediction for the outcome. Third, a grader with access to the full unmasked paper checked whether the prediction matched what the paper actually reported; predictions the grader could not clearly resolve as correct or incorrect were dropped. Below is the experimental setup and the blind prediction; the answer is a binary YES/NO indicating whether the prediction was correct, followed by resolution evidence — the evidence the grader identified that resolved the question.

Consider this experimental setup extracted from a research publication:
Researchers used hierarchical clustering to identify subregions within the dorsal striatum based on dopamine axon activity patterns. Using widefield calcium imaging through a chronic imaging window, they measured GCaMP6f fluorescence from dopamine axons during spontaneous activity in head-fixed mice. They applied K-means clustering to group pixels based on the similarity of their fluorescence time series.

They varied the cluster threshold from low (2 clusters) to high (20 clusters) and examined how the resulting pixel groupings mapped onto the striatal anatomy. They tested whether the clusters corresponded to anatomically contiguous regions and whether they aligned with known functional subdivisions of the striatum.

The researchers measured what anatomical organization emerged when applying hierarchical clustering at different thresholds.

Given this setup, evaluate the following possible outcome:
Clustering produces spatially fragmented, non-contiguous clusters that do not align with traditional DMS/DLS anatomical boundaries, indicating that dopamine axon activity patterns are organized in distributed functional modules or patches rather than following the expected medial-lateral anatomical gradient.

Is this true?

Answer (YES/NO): NO